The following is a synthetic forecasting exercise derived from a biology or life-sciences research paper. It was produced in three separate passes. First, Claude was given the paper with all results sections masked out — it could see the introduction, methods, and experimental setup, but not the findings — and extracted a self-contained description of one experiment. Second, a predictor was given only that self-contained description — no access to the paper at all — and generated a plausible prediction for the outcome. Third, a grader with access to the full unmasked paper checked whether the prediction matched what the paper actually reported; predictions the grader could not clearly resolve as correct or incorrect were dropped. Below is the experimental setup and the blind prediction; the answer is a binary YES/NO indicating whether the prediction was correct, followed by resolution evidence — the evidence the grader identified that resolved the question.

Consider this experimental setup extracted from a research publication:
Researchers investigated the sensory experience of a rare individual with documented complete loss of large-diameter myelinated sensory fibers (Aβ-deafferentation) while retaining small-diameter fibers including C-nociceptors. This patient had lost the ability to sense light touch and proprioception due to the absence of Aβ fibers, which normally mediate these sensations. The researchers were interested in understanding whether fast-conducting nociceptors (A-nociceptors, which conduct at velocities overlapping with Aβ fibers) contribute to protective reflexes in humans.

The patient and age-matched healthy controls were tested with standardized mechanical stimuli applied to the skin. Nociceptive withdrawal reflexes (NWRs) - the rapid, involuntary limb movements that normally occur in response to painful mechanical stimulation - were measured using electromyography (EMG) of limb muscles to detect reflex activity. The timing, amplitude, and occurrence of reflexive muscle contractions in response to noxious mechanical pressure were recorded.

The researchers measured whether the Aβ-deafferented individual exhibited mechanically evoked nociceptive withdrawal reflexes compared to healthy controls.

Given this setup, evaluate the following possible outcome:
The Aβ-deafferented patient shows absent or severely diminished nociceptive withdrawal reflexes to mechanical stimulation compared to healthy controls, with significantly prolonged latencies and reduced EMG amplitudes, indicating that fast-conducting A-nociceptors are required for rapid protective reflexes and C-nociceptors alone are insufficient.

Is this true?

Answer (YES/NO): YES